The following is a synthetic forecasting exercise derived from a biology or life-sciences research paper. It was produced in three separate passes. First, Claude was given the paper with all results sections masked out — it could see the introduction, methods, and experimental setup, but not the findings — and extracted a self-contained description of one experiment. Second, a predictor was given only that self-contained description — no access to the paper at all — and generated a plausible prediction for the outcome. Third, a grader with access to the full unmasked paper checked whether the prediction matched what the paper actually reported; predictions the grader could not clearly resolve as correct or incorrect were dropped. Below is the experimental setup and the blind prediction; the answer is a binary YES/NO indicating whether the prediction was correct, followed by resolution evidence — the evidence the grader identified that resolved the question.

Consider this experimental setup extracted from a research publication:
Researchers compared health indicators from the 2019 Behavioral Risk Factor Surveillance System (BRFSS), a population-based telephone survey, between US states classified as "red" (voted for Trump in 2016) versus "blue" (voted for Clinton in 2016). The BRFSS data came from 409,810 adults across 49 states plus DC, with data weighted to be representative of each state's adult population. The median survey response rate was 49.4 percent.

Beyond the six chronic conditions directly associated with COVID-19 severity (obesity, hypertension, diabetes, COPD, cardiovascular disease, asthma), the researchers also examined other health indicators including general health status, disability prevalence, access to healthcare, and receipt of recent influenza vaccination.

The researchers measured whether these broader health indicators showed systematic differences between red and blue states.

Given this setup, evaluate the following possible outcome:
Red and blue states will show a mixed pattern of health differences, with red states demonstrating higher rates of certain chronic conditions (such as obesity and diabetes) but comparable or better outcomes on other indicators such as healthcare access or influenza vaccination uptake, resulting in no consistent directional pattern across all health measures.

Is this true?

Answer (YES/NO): NO